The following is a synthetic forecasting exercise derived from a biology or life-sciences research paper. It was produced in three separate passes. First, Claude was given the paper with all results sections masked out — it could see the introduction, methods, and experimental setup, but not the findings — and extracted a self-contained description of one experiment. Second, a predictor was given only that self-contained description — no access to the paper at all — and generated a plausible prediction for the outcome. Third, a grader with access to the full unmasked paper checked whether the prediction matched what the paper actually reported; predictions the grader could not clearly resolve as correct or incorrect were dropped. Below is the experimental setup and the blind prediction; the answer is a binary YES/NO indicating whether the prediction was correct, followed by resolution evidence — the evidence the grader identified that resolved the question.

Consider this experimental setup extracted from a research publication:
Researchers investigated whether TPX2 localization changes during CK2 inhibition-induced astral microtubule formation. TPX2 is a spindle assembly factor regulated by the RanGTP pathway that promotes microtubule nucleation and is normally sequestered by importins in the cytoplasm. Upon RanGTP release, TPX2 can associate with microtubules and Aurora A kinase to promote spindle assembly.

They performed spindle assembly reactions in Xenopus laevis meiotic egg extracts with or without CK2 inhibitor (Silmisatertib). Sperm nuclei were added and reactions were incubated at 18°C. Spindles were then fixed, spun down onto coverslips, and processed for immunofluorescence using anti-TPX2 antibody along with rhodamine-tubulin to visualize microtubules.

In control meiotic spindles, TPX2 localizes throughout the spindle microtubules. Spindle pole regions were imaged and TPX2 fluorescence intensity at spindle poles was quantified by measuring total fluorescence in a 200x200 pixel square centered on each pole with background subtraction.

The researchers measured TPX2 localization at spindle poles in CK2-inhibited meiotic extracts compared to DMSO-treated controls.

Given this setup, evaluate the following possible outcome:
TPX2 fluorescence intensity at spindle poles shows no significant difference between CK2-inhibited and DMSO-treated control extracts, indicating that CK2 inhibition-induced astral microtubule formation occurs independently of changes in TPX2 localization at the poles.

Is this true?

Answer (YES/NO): NO